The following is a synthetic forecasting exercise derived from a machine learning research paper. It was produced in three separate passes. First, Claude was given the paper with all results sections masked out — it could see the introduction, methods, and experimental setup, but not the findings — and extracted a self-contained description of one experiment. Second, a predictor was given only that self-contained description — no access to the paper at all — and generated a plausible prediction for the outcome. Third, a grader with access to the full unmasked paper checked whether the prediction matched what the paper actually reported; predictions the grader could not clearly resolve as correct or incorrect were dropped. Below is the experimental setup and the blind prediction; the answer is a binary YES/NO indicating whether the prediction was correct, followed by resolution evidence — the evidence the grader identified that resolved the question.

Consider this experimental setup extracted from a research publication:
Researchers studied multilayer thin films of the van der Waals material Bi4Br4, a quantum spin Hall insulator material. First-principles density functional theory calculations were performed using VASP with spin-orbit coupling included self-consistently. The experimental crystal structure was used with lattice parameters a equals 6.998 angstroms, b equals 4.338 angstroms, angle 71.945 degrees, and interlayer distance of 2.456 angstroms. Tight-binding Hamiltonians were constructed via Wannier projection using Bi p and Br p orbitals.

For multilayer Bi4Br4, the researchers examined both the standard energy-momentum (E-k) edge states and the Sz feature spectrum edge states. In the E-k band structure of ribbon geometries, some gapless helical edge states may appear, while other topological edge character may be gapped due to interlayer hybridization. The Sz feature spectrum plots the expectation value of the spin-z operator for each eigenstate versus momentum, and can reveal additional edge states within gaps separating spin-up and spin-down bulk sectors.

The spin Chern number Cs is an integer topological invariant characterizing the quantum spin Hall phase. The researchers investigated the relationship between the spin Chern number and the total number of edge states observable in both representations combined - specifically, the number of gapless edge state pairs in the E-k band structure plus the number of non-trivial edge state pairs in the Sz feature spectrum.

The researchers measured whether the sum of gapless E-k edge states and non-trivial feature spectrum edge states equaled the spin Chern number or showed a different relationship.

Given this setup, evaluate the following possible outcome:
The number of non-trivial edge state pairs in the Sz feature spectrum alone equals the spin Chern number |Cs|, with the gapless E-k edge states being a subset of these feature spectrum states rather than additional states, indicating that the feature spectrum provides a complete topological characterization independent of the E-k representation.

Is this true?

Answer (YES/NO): NO